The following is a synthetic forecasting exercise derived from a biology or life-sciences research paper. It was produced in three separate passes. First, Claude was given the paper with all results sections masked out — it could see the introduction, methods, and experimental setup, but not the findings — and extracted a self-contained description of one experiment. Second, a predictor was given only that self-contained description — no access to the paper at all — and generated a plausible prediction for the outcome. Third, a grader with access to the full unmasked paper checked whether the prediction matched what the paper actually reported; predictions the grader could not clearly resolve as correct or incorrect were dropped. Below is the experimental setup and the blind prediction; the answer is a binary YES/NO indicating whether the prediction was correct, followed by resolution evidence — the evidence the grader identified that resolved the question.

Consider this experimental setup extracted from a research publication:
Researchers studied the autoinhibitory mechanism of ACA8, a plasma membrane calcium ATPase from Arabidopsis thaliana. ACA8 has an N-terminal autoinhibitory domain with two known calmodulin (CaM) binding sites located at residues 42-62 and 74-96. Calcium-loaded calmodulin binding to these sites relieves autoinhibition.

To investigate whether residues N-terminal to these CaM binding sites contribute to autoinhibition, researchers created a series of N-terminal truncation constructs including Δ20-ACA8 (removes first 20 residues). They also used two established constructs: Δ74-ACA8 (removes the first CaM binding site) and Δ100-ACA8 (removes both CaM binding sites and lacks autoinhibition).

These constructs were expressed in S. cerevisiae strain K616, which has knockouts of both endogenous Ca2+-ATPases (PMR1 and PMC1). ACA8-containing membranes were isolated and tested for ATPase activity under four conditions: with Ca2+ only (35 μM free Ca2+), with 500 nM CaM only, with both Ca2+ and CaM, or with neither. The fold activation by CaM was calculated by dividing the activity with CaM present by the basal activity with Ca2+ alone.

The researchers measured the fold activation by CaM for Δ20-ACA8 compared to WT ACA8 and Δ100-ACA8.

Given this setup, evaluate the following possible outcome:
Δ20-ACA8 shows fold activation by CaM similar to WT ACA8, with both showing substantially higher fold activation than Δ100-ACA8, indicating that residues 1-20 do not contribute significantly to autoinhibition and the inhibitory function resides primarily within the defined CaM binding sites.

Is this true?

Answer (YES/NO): YES